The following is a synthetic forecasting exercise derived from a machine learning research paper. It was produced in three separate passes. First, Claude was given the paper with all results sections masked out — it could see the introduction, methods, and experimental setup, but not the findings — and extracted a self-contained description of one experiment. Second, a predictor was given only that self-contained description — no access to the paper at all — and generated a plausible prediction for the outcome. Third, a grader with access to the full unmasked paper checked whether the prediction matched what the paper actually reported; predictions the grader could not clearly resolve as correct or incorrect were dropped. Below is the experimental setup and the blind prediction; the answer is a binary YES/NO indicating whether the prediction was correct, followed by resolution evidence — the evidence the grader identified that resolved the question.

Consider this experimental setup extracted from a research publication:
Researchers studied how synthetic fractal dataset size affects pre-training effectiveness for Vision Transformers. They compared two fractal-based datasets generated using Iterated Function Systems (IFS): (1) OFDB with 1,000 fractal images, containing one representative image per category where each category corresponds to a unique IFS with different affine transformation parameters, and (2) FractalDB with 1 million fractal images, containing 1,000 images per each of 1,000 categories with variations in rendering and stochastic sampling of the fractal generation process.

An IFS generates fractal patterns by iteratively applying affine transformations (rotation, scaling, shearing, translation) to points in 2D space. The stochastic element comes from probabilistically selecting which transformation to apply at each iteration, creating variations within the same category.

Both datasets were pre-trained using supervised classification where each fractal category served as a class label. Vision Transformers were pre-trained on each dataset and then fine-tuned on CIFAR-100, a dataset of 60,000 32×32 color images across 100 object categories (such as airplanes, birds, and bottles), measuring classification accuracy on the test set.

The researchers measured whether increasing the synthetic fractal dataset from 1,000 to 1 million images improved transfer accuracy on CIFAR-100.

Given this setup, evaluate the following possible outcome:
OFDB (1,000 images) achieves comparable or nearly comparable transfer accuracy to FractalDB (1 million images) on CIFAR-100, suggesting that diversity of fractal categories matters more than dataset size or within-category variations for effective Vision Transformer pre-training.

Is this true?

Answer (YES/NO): YES